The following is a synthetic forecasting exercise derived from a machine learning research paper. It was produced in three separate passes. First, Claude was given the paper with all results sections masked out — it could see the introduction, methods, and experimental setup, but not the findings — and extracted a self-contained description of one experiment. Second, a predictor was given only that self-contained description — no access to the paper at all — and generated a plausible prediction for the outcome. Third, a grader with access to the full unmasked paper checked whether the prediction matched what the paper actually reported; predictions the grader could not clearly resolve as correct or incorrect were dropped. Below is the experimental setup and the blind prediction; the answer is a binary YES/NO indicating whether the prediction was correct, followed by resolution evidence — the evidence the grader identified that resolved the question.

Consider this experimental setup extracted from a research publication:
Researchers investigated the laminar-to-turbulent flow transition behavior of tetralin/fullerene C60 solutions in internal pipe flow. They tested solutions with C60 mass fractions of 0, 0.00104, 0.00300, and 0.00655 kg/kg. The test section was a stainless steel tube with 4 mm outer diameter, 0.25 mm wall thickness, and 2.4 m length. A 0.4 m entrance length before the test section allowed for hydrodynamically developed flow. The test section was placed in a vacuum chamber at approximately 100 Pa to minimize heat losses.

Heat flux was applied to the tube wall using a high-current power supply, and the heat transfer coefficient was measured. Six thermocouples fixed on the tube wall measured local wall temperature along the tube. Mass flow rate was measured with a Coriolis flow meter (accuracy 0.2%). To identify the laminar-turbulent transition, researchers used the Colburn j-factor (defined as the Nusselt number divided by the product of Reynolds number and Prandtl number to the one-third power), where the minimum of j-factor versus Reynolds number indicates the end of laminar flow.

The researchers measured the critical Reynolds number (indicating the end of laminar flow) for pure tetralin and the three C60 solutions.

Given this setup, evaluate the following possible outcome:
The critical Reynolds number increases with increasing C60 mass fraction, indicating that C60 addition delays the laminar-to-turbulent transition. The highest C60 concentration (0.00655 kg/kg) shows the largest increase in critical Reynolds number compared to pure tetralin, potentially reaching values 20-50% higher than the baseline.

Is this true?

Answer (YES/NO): NO